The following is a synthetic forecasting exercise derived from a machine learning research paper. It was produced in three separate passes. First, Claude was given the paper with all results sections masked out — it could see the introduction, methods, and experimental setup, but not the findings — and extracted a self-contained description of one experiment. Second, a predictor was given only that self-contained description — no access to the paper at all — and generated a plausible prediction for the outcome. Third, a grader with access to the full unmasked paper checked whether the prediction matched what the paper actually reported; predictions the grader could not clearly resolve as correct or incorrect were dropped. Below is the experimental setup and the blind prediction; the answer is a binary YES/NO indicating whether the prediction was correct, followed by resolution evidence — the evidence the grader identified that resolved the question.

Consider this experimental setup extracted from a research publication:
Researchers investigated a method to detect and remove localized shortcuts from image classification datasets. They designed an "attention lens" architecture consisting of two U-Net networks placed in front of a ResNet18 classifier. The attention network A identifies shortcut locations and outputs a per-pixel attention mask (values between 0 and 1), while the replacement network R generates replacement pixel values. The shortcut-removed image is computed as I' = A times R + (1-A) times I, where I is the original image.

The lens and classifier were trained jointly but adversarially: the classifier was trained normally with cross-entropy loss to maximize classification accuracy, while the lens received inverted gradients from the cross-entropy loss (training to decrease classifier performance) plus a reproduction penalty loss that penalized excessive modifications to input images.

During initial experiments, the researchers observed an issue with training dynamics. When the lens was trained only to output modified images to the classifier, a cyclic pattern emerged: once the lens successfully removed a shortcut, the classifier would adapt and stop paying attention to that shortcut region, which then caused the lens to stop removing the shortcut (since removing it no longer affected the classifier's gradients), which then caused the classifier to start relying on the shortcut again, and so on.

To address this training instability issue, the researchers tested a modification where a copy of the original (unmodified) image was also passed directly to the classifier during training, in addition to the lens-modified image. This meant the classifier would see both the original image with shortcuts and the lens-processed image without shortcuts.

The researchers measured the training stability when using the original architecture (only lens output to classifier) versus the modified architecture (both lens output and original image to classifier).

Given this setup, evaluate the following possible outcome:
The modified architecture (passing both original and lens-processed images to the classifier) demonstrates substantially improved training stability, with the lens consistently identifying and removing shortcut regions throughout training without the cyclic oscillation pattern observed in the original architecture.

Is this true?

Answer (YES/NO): NO